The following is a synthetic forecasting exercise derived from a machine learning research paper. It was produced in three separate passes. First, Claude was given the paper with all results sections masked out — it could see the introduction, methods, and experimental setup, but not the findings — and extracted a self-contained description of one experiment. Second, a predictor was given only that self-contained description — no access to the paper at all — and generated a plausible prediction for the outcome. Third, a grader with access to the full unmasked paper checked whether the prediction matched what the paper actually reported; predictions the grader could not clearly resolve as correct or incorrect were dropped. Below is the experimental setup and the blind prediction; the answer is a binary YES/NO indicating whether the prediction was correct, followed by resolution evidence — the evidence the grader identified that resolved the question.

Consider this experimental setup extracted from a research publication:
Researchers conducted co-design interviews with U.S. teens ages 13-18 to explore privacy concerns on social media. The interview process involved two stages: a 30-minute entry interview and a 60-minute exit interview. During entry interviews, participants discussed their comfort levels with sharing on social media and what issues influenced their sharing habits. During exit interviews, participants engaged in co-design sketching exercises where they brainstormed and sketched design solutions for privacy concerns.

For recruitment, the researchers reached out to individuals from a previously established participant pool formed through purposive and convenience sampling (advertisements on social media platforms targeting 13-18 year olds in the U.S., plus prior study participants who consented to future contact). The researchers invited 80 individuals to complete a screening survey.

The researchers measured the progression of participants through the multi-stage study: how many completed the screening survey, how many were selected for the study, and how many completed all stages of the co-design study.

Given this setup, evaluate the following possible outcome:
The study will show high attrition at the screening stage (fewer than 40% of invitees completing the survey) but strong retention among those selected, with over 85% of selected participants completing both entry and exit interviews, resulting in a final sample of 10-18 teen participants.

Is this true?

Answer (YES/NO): NO